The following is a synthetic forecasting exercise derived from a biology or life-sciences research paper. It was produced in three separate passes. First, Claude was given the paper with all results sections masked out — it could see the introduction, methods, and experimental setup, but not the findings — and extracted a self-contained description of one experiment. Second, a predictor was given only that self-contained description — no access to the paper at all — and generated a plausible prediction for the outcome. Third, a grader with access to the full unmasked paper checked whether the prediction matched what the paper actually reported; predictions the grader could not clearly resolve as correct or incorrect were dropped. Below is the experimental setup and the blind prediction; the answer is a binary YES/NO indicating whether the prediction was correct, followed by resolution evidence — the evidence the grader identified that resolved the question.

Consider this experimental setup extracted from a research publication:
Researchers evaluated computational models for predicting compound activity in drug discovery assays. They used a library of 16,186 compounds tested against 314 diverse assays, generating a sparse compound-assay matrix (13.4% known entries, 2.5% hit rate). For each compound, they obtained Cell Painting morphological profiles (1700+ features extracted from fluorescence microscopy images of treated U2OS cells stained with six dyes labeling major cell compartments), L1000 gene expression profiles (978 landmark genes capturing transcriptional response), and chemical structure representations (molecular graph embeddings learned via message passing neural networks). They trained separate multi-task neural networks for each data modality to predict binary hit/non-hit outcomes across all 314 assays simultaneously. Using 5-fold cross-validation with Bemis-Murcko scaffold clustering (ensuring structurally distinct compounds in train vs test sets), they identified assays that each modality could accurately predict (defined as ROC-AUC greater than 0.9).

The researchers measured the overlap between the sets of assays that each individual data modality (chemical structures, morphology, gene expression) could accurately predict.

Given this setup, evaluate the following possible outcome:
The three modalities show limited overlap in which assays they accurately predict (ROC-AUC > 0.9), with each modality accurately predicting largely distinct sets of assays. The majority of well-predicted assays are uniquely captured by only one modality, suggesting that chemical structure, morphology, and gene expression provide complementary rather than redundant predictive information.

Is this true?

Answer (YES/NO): YES